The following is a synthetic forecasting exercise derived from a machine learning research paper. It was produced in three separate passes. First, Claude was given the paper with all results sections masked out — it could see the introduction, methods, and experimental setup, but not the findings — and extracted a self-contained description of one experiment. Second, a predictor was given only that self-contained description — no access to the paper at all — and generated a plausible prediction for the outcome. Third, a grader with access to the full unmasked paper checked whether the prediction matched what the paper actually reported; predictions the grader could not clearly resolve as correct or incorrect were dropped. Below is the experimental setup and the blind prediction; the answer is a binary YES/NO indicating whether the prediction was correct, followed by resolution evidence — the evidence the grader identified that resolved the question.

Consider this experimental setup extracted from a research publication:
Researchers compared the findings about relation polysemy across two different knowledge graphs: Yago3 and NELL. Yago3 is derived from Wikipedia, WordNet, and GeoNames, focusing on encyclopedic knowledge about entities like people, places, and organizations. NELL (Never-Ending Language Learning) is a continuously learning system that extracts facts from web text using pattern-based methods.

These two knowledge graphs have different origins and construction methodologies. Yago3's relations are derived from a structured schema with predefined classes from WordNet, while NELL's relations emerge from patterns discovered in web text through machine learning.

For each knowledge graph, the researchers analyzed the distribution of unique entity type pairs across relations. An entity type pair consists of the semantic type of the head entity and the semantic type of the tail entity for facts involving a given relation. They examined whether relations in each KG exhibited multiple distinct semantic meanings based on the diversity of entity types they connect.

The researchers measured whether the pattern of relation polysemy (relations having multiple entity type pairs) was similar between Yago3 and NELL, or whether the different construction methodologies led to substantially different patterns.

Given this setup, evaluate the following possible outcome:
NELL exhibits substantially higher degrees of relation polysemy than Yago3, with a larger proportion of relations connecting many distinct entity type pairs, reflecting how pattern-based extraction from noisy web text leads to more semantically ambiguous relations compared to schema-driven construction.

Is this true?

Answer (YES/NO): NO